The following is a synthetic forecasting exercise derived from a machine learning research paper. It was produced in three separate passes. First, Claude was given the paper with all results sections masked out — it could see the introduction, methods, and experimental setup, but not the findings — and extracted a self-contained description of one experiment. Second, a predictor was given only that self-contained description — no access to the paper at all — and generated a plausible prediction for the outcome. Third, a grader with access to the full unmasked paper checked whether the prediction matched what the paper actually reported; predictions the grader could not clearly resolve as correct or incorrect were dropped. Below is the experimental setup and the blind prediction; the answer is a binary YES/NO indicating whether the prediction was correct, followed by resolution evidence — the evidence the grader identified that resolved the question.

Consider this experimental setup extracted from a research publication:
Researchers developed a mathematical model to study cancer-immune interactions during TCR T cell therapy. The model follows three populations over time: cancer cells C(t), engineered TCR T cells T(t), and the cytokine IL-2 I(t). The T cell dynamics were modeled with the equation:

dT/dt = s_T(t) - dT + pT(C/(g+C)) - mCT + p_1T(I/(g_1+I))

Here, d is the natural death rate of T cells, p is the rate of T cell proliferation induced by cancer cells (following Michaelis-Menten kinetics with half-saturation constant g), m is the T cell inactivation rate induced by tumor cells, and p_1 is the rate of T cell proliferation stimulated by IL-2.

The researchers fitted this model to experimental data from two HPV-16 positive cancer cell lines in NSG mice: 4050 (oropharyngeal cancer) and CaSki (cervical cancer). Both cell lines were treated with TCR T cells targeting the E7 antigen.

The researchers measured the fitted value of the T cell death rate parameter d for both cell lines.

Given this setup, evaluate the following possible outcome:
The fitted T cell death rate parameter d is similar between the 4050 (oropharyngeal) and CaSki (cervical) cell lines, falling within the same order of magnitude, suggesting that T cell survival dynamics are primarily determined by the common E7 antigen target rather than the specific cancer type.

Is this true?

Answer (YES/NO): YES